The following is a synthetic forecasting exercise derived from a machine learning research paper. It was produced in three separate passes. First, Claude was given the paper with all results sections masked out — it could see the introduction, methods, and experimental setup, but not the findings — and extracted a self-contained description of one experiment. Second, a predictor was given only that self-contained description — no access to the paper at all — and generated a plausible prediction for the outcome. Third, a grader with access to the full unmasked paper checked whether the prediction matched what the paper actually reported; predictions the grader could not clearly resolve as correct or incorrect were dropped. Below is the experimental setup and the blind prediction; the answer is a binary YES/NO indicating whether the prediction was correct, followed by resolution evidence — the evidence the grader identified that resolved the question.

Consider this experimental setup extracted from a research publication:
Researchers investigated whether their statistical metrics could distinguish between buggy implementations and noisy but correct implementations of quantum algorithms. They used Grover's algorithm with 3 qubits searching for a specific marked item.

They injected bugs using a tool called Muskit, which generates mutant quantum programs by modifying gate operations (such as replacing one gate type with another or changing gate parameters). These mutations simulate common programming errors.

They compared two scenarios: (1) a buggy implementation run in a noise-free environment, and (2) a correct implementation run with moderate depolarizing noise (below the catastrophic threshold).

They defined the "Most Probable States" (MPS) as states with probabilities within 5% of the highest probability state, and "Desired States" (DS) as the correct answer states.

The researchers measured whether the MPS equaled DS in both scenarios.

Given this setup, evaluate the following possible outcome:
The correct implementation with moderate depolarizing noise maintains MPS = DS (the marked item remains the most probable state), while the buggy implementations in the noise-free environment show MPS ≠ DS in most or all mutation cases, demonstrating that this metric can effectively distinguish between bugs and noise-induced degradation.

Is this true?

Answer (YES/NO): YES